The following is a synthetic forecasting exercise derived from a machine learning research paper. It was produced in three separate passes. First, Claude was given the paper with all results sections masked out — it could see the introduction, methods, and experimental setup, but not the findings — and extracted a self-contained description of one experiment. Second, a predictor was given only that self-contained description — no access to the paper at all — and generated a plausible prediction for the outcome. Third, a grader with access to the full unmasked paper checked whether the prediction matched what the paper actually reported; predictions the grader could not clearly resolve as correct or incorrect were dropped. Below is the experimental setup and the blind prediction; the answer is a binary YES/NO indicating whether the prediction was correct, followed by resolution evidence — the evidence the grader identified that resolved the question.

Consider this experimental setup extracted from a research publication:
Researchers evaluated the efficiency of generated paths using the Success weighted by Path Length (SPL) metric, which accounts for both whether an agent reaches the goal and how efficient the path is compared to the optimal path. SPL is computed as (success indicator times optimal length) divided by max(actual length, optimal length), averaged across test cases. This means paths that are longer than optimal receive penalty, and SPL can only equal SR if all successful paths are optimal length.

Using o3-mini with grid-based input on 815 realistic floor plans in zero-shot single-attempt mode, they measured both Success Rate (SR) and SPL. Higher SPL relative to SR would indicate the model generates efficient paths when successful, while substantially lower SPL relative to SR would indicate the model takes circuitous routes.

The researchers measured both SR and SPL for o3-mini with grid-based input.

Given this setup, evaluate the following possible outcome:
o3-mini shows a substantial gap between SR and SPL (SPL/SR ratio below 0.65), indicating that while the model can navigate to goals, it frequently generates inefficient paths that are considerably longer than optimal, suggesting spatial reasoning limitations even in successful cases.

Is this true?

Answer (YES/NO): NO